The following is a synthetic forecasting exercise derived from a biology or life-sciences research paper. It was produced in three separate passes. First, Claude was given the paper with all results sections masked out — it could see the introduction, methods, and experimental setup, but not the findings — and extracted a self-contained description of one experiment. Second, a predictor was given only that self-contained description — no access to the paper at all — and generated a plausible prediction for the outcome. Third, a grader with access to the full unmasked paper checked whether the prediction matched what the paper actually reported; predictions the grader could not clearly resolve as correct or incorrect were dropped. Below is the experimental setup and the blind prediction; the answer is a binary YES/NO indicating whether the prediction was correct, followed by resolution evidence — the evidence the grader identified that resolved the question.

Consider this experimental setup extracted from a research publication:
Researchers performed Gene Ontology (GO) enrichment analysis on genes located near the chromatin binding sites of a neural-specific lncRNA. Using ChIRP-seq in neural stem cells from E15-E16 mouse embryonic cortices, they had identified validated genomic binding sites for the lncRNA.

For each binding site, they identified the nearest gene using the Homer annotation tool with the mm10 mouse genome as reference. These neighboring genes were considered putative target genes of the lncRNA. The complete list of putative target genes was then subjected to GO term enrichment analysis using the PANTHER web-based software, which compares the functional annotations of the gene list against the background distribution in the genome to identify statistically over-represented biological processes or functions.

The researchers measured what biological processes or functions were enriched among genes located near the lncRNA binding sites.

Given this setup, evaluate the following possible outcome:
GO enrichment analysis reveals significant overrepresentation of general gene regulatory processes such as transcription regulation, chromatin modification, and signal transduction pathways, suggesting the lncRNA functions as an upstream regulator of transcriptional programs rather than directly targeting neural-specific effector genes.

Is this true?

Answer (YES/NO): NO